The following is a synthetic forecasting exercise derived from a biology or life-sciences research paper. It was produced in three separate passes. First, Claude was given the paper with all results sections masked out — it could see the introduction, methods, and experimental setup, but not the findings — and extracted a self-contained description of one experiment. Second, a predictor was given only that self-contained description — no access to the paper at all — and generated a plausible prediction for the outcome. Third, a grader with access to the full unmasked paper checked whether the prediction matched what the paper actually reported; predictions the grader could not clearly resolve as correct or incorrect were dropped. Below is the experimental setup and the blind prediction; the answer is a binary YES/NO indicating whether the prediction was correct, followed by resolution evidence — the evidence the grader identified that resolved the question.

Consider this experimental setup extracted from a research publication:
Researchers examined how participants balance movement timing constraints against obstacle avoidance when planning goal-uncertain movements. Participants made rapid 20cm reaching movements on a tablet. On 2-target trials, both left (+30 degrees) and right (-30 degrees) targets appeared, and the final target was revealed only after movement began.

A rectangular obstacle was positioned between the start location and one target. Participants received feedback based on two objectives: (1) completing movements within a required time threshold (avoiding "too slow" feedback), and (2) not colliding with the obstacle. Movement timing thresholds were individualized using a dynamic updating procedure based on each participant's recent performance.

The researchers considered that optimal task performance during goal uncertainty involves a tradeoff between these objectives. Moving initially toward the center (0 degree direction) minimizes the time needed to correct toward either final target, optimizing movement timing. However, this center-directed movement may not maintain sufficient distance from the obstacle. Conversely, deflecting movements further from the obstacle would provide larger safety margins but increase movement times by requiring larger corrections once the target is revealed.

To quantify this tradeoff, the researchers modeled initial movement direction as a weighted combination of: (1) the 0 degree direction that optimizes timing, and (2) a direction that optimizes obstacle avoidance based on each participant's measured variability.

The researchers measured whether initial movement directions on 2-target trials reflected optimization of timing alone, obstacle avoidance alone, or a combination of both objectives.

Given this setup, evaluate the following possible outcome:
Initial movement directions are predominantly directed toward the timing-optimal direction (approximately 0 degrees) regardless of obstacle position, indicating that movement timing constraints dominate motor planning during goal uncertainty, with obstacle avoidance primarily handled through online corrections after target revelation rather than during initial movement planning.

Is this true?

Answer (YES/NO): NO